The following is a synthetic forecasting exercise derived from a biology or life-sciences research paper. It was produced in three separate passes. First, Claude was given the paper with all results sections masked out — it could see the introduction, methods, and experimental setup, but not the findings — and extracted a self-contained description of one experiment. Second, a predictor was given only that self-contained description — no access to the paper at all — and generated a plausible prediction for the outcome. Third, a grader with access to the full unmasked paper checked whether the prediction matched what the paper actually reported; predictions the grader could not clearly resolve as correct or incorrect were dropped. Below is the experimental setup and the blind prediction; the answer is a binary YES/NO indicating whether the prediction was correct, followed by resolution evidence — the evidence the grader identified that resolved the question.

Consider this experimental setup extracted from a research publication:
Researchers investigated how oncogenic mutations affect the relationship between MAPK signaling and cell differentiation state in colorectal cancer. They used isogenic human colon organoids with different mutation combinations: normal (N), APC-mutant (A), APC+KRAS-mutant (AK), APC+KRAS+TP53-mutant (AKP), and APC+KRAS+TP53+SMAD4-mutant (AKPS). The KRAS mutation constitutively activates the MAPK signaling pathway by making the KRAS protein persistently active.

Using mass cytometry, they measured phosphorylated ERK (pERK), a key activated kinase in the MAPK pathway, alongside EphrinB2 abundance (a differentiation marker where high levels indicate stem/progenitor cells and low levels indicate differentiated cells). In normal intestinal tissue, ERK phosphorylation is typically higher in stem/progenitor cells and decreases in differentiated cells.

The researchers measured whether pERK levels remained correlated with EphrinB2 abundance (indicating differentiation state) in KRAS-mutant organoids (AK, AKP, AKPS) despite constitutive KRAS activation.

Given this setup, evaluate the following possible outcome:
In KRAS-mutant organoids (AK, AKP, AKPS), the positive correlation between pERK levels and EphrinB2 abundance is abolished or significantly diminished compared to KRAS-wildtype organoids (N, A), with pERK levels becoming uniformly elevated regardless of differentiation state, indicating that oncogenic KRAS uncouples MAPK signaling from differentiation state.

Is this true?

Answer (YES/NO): NO